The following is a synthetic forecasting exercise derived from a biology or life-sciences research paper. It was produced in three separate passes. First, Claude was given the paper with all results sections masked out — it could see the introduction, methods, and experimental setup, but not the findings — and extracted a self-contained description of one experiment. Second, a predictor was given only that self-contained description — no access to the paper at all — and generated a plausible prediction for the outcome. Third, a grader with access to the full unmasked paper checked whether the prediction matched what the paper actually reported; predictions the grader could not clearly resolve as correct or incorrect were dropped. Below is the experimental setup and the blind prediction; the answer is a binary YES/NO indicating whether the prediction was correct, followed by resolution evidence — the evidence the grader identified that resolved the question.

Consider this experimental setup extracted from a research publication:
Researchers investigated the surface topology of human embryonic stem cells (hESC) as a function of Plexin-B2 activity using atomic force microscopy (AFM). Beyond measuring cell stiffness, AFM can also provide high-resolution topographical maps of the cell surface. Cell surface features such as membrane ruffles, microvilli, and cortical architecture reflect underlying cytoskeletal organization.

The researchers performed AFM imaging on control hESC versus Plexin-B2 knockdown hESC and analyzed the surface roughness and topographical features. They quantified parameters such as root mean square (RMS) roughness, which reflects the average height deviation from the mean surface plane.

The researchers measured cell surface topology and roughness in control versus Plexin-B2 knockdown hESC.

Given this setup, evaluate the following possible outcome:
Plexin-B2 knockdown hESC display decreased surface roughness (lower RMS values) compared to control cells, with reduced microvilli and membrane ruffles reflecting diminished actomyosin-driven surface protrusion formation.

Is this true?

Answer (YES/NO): NO